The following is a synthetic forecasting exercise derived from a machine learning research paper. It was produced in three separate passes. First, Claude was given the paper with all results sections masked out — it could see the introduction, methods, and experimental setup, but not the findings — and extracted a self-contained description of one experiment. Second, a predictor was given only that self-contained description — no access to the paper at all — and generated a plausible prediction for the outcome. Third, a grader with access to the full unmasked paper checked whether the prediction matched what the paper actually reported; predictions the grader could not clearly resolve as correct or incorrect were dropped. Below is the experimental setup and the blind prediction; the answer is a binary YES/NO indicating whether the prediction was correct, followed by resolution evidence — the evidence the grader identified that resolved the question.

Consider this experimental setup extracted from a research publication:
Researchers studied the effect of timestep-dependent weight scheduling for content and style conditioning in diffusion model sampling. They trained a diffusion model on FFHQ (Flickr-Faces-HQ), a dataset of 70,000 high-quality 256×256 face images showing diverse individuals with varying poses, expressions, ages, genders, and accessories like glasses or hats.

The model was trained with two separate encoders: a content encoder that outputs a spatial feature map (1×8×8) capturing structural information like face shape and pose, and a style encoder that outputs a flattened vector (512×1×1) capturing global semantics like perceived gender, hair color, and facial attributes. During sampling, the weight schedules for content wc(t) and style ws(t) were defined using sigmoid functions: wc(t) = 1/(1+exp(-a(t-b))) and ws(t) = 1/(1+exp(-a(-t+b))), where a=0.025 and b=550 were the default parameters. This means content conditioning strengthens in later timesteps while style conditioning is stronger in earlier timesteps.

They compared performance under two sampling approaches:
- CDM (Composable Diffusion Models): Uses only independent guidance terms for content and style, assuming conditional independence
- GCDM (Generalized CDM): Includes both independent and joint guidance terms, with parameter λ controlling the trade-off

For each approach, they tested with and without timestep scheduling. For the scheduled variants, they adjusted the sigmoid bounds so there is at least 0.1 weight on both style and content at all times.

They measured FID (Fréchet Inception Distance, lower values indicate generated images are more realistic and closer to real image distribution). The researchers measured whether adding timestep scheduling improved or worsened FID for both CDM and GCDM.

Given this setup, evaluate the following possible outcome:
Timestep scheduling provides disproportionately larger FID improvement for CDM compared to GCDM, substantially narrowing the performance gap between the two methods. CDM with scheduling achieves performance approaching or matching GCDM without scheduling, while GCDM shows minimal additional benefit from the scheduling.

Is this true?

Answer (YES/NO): NO